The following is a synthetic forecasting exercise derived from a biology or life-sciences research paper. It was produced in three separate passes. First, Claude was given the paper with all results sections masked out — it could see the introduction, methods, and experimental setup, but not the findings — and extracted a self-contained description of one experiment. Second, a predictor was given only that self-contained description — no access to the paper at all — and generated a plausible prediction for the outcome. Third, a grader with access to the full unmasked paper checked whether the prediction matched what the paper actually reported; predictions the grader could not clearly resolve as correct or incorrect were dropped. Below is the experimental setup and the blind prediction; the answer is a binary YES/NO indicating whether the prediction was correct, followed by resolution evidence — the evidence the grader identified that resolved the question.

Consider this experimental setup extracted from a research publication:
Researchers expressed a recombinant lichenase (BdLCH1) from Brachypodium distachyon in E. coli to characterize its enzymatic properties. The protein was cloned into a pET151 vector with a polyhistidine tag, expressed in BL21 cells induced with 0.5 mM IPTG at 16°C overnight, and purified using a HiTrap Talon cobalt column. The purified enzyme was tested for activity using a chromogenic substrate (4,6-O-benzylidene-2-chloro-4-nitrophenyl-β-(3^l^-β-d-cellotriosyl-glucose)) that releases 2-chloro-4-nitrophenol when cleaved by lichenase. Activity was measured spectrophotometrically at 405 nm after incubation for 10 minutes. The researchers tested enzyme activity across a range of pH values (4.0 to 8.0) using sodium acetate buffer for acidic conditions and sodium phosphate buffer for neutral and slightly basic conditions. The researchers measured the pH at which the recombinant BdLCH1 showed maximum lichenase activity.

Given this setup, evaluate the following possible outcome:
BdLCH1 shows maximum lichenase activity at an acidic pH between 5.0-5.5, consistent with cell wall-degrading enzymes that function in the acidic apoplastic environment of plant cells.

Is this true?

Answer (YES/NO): YES